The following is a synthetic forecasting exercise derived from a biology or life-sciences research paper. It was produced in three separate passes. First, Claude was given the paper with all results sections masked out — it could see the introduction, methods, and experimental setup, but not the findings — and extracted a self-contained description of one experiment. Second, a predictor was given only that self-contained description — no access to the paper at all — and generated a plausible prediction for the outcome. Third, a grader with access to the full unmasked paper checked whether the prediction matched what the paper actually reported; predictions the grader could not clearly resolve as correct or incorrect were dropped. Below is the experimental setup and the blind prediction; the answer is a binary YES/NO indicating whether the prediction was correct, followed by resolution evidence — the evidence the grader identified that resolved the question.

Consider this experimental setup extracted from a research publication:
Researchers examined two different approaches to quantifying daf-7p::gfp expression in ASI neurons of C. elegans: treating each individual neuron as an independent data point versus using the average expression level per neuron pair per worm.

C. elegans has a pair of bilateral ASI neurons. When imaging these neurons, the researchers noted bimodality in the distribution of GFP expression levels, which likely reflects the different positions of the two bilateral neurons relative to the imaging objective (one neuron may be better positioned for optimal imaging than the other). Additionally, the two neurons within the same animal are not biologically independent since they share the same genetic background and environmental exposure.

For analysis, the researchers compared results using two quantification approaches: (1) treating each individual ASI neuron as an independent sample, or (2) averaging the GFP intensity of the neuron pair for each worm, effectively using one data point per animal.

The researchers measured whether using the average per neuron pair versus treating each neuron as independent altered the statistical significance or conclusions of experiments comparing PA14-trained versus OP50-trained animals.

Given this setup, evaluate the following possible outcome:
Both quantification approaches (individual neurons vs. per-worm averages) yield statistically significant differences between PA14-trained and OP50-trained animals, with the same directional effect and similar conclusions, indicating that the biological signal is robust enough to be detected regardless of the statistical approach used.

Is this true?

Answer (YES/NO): NO